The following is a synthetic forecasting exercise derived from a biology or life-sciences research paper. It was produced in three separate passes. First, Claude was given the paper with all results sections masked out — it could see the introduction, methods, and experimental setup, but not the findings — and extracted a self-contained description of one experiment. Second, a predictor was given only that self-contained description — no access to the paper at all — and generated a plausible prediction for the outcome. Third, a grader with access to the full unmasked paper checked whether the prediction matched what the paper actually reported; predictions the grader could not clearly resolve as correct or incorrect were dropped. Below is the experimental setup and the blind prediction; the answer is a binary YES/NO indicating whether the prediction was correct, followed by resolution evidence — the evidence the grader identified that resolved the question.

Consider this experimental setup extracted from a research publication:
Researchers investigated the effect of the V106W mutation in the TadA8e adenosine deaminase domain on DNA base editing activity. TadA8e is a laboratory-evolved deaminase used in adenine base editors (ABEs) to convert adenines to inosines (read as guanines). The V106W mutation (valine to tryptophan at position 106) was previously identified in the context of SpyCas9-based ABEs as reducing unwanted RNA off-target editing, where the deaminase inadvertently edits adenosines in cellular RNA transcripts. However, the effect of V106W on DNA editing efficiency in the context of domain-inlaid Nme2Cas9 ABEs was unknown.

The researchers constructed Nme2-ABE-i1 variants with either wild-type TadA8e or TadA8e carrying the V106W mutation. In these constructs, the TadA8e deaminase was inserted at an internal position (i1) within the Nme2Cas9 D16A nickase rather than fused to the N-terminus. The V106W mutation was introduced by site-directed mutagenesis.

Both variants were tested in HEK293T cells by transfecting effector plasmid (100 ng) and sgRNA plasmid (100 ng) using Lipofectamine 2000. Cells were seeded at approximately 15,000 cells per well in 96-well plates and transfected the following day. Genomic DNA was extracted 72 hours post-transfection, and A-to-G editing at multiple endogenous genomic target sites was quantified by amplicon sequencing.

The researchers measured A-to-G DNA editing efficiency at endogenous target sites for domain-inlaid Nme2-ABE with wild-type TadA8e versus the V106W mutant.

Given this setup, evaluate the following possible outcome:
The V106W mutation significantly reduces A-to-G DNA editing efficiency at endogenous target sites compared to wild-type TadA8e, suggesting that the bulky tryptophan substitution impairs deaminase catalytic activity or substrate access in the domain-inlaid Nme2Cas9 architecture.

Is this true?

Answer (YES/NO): NO